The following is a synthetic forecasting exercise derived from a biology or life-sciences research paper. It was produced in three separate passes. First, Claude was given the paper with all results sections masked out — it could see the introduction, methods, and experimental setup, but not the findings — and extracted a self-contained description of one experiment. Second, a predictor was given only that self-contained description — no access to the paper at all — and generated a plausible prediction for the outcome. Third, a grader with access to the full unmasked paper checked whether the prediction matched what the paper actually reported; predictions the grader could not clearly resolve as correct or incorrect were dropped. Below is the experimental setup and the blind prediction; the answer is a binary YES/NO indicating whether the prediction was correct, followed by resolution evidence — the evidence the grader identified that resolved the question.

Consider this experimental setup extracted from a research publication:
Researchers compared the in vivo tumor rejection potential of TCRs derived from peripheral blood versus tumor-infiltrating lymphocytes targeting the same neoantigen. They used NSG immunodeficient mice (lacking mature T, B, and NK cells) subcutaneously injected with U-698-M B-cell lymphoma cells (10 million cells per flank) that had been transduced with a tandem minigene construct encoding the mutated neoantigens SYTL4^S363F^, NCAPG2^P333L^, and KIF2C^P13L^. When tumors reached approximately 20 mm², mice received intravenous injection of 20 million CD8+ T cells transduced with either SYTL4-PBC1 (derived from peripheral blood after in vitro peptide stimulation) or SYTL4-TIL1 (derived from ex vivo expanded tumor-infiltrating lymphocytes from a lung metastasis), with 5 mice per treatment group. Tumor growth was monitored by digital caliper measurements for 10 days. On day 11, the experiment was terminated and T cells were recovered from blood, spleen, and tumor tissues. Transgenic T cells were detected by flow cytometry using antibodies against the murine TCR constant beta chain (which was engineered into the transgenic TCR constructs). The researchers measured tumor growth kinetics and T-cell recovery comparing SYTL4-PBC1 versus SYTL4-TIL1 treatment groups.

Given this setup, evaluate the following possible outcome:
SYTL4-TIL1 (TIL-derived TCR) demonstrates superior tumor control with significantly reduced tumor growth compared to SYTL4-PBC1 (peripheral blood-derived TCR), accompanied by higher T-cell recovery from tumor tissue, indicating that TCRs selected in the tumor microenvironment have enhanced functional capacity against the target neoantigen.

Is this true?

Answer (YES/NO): NO